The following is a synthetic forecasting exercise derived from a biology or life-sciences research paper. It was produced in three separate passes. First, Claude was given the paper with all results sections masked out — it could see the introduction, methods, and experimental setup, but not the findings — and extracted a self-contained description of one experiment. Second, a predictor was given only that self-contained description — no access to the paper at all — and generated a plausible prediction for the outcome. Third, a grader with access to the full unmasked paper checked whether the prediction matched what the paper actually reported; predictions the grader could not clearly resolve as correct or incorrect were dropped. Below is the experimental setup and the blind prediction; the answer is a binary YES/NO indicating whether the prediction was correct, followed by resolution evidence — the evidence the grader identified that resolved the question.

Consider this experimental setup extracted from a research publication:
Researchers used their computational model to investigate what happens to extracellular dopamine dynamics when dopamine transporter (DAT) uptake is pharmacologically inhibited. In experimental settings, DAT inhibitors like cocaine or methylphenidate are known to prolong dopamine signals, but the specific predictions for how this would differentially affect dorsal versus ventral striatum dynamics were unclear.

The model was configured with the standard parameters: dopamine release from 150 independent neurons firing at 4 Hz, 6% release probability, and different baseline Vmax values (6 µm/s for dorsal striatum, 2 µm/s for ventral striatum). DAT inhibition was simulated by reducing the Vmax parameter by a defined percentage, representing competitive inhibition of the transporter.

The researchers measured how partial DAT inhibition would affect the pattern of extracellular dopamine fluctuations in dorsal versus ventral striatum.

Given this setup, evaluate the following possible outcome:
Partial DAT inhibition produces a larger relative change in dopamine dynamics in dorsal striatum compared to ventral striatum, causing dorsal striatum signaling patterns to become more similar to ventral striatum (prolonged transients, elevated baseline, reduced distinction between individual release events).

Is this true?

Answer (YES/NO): NO